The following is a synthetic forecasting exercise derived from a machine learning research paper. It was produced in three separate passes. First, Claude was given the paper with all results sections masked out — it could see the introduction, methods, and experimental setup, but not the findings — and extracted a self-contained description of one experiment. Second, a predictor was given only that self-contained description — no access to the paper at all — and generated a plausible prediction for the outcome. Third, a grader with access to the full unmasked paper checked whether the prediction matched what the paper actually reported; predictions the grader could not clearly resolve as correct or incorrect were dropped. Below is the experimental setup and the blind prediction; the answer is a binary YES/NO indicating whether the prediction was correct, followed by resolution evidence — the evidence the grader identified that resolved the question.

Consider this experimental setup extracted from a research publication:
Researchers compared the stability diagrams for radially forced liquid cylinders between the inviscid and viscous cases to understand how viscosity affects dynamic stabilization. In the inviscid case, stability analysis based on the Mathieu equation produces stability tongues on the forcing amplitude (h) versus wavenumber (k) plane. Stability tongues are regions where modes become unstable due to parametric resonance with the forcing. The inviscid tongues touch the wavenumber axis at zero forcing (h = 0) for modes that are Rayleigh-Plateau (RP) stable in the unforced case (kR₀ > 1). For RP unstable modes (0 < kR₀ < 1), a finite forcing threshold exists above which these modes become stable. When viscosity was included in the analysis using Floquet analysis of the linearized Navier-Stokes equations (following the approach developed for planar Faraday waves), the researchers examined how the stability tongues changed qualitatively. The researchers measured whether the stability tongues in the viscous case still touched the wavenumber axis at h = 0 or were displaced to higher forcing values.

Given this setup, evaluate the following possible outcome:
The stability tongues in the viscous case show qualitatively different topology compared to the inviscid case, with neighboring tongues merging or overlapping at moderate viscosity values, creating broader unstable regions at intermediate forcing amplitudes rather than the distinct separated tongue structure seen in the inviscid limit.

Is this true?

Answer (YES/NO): NO